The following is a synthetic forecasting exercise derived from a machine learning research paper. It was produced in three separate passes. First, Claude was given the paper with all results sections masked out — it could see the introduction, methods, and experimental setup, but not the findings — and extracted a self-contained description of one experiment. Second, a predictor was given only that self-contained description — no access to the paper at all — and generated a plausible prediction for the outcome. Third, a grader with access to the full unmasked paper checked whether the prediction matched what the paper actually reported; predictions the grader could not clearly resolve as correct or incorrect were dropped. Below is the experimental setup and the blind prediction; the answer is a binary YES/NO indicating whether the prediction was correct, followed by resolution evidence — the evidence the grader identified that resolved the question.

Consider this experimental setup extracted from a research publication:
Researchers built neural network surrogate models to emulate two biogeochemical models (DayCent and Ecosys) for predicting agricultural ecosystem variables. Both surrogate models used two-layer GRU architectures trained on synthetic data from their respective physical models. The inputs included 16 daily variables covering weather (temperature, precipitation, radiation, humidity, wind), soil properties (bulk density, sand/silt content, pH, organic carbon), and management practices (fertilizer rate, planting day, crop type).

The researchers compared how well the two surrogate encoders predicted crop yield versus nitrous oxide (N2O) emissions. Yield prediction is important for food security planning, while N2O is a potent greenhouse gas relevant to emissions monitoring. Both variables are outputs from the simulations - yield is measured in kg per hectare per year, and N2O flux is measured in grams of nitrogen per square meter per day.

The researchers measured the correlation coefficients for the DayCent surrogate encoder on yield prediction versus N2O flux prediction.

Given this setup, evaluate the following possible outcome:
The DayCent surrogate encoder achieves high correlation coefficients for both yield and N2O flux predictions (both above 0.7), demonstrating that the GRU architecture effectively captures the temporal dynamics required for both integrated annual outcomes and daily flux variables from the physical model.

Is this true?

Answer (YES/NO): NO